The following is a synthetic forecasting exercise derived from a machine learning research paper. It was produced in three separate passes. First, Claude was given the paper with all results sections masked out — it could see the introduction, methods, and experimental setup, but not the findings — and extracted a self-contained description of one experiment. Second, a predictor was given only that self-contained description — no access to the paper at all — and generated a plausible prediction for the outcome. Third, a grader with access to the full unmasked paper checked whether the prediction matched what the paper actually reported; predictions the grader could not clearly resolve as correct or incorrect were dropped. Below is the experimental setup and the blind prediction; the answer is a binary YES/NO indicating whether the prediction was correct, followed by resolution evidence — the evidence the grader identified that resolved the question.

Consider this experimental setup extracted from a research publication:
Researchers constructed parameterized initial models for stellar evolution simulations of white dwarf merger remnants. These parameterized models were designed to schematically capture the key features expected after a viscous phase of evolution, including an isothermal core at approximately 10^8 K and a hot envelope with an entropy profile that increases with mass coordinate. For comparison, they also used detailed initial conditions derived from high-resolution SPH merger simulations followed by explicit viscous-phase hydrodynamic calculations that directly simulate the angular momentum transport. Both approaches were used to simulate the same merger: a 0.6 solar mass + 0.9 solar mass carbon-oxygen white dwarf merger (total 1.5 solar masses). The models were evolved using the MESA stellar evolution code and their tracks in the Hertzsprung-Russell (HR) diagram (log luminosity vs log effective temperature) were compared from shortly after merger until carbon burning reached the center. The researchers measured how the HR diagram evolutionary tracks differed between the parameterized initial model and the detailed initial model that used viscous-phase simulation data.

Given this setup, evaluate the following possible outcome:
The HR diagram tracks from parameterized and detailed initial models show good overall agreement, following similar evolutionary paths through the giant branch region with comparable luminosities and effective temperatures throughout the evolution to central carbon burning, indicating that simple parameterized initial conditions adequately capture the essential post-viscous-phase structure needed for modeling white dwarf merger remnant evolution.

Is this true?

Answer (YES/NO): NO